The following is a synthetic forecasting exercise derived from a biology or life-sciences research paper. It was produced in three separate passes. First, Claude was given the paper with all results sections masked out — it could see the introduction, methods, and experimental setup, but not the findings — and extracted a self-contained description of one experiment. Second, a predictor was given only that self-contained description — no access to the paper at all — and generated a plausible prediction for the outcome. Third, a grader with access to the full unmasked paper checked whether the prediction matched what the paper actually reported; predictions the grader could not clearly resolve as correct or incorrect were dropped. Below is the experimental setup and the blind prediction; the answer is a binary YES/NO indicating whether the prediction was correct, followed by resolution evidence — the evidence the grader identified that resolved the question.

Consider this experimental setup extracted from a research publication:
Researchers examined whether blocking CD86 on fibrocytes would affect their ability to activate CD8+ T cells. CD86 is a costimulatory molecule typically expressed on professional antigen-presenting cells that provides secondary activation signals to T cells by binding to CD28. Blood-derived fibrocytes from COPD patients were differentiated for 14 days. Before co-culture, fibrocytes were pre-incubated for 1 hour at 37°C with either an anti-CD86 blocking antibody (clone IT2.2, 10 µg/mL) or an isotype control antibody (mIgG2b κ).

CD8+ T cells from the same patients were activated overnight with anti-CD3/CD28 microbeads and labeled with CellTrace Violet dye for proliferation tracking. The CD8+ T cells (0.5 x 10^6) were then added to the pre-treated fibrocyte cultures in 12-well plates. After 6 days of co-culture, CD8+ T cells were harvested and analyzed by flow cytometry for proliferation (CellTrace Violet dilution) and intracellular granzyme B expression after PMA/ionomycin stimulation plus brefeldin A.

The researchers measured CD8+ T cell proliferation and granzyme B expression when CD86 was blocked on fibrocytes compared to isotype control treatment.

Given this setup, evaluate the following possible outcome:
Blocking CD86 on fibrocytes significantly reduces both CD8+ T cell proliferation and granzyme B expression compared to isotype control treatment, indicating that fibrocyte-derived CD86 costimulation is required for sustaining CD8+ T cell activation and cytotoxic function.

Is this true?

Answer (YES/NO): NO